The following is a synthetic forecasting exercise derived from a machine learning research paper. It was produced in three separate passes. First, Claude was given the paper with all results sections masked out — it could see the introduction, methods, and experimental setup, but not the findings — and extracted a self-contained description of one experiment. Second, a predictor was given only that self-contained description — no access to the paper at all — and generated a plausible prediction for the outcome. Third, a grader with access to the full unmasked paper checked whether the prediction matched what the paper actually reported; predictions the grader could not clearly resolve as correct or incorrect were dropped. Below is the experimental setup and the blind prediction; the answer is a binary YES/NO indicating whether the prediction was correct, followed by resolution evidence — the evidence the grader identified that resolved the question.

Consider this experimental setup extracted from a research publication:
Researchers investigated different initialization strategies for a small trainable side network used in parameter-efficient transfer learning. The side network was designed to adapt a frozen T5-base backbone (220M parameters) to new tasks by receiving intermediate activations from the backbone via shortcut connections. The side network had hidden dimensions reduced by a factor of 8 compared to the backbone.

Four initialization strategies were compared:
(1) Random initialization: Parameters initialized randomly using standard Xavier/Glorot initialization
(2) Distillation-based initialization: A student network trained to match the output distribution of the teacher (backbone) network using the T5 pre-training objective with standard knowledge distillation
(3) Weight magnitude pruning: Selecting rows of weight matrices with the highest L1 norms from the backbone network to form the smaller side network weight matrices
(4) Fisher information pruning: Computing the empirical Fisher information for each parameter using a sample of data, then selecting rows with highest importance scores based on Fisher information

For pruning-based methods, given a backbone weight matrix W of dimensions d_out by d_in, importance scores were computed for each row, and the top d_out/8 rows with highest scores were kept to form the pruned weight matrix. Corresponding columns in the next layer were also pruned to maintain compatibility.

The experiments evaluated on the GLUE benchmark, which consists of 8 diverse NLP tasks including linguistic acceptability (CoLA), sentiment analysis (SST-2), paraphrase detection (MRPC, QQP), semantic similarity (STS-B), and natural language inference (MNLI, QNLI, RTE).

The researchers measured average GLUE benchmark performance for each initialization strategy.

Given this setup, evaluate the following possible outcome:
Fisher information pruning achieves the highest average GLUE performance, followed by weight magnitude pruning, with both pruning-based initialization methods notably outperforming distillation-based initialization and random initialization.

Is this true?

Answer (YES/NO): NO